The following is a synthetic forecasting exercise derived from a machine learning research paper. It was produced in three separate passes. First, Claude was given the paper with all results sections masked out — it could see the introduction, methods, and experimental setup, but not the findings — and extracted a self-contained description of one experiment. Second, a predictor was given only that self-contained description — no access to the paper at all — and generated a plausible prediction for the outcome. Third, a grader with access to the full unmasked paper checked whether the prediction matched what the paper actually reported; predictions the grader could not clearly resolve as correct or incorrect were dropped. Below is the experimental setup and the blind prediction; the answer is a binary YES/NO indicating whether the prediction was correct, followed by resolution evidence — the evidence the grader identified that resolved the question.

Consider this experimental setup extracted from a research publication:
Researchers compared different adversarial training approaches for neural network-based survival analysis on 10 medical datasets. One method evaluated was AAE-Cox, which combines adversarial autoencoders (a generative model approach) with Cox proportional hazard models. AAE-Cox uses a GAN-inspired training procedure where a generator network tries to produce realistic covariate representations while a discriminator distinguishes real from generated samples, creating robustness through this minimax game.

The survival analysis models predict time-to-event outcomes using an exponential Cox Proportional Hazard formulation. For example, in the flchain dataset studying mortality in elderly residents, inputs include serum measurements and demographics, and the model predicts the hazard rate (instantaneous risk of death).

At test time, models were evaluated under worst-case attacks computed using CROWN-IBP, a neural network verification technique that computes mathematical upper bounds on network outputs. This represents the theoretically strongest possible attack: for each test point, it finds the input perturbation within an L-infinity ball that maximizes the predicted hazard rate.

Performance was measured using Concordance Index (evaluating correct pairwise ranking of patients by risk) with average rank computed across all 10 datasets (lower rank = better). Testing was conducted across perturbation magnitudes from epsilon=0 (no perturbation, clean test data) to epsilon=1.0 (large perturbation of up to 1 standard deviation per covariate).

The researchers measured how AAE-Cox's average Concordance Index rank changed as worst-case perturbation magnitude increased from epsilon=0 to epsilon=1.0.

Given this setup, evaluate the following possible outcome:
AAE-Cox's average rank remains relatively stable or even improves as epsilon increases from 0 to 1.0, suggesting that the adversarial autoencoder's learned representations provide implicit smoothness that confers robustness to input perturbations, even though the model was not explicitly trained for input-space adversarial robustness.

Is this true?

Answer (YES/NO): NO